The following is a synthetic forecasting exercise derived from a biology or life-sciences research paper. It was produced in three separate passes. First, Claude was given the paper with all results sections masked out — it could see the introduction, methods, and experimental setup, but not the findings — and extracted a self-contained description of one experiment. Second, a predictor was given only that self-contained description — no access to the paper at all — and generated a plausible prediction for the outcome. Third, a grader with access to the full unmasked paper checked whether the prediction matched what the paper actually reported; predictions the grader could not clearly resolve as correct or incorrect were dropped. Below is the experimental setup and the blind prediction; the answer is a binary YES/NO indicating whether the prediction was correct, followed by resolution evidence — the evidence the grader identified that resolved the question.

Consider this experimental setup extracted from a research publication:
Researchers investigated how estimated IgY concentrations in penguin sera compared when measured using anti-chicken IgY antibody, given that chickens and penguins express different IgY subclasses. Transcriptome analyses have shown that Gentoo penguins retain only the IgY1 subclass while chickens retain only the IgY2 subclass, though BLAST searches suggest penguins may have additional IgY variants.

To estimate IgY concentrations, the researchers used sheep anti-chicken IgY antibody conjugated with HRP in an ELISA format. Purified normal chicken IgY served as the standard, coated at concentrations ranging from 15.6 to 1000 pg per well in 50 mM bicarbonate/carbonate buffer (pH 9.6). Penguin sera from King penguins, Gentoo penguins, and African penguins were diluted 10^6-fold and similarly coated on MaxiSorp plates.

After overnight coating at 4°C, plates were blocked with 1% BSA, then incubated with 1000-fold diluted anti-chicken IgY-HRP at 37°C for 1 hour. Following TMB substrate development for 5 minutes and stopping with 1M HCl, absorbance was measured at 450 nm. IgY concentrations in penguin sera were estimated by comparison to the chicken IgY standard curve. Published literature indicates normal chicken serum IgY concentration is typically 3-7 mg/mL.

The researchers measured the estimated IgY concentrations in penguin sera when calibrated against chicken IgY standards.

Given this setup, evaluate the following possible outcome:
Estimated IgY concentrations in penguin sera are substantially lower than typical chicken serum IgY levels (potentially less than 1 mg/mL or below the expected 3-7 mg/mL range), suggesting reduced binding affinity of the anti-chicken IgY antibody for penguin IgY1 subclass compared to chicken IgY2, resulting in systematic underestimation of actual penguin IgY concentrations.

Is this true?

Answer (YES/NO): NO